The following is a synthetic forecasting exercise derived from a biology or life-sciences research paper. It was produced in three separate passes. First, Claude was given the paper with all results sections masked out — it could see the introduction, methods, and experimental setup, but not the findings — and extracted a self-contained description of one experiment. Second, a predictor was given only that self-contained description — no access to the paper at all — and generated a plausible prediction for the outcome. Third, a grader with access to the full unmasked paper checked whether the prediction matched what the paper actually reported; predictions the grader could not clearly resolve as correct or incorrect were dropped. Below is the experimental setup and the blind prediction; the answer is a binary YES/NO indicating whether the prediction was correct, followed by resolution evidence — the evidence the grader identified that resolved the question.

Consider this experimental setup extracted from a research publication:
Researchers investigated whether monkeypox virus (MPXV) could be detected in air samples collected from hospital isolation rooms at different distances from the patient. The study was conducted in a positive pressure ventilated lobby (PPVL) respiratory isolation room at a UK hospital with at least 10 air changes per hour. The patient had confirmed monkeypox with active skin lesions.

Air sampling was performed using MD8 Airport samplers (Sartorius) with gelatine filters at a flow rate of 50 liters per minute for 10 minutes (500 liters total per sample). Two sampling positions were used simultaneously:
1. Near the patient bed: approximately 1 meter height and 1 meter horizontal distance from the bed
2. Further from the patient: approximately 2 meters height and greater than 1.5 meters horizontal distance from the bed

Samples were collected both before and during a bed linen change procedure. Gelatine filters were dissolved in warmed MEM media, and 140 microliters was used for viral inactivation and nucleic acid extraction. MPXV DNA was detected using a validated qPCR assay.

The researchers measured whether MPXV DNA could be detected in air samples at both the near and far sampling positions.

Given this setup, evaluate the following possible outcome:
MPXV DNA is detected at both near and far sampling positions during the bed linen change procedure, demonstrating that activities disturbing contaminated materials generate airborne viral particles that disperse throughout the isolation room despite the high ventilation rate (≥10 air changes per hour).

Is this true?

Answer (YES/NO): YES